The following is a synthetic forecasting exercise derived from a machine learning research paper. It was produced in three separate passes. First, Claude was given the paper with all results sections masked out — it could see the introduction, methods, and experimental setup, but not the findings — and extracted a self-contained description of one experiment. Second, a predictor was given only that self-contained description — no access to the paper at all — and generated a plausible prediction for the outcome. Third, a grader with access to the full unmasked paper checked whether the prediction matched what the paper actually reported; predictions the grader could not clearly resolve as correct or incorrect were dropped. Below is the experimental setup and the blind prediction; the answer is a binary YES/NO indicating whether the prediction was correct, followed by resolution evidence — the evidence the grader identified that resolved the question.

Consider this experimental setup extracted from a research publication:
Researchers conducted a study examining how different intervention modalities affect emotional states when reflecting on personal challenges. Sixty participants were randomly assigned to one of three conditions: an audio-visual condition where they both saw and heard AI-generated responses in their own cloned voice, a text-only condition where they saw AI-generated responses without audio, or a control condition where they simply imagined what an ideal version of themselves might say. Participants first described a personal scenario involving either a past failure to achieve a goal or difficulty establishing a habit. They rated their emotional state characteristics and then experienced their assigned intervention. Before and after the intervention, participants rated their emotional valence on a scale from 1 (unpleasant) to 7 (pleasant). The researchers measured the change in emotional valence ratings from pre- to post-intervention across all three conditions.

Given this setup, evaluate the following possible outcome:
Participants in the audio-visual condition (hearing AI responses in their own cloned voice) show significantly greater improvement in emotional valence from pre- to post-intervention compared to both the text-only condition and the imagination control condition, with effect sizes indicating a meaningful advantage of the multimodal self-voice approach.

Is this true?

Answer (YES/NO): NO